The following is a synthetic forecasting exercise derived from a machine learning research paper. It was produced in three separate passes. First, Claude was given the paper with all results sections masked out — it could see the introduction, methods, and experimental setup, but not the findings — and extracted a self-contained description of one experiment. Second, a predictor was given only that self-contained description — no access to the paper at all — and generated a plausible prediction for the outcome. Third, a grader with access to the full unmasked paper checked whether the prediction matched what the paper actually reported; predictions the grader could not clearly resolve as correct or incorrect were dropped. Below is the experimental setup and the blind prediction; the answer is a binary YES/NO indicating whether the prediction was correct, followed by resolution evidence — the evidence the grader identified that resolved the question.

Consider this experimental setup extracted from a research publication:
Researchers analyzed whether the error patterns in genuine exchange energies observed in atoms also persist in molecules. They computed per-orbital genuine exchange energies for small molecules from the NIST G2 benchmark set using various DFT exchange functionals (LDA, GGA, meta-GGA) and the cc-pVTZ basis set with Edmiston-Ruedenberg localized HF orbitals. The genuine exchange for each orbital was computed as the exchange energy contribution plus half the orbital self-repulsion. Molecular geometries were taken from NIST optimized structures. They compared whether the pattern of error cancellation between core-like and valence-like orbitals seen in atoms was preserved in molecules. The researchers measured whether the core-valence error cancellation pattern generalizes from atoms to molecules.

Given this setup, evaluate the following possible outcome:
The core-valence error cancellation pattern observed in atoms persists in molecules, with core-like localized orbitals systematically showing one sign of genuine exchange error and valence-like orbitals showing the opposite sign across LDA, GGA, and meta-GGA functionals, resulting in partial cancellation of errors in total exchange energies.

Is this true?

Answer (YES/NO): NO